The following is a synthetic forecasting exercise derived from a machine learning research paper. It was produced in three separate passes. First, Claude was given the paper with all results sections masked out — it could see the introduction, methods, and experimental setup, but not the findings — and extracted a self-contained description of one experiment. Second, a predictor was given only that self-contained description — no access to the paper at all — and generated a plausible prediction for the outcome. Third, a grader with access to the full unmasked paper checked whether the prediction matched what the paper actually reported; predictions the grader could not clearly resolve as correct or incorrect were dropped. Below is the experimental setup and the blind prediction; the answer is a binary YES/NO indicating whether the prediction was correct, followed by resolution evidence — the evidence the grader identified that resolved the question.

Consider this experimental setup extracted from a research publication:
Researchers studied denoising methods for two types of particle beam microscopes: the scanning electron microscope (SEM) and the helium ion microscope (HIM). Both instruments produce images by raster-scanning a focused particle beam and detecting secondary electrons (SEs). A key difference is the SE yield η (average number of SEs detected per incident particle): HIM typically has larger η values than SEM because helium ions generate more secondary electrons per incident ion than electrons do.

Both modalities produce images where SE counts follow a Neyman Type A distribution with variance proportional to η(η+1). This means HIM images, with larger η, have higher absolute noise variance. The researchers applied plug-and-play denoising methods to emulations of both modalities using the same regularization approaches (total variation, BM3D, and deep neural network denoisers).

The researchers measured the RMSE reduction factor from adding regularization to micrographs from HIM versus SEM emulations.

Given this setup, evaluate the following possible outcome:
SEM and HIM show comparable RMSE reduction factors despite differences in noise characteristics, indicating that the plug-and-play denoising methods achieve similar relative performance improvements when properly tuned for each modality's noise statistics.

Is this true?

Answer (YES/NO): NO